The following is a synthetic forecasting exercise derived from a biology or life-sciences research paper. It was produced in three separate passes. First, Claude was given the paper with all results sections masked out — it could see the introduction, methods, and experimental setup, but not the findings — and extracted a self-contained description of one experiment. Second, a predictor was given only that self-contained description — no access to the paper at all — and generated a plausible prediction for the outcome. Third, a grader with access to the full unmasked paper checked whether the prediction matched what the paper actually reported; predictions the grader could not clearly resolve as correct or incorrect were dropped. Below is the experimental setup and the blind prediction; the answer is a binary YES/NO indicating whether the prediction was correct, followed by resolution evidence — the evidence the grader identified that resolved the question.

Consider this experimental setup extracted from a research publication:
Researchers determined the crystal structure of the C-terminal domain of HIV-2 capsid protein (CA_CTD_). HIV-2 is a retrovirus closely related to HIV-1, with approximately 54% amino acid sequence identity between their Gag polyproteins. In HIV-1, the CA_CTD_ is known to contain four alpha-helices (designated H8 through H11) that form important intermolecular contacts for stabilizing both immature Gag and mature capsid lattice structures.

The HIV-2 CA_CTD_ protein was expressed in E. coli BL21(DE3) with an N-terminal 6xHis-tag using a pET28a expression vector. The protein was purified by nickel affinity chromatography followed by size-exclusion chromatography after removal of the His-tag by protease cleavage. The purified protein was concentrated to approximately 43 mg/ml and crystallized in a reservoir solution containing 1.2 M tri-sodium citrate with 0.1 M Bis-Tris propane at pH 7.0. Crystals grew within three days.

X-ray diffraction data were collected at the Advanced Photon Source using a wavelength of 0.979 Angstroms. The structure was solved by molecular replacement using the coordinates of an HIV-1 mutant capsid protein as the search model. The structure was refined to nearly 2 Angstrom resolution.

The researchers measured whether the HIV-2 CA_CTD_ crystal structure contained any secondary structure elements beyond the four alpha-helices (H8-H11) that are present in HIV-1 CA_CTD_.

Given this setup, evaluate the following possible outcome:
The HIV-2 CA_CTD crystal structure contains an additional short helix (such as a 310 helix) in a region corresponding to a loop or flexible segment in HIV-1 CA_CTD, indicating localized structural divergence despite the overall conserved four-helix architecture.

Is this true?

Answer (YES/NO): YES